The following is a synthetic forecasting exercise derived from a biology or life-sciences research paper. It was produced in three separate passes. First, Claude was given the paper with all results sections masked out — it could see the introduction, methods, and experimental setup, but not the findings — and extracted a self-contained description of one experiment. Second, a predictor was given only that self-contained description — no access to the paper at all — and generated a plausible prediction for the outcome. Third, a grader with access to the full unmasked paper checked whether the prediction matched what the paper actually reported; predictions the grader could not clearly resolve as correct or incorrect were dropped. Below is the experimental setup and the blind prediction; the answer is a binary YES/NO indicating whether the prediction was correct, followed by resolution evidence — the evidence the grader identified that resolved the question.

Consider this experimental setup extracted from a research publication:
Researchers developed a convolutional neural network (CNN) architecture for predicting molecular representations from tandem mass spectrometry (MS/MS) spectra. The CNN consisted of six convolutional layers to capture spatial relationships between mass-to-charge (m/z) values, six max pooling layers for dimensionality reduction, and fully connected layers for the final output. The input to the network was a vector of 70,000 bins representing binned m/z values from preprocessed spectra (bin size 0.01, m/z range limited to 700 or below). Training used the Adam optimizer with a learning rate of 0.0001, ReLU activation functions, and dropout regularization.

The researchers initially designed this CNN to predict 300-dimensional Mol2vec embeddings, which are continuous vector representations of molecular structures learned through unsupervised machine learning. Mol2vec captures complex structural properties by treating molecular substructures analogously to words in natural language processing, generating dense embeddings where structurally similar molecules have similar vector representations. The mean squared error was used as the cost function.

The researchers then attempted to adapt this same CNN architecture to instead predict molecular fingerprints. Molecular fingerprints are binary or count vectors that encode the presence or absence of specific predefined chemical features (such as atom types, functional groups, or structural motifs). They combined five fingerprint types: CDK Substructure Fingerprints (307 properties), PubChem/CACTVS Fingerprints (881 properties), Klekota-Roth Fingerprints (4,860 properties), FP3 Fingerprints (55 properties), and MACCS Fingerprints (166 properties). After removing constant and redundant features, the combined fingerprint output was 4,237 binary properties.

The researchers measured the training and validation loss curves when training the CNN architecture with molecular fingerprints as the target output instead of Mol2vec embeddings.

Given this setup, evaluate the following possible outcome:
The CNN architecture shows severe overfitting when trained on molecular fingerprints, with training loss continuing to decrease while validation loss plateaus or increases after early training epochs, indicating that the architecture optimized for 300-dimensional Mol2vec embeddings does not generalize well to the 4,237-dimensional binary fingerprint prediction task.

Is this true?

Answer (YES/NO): NO